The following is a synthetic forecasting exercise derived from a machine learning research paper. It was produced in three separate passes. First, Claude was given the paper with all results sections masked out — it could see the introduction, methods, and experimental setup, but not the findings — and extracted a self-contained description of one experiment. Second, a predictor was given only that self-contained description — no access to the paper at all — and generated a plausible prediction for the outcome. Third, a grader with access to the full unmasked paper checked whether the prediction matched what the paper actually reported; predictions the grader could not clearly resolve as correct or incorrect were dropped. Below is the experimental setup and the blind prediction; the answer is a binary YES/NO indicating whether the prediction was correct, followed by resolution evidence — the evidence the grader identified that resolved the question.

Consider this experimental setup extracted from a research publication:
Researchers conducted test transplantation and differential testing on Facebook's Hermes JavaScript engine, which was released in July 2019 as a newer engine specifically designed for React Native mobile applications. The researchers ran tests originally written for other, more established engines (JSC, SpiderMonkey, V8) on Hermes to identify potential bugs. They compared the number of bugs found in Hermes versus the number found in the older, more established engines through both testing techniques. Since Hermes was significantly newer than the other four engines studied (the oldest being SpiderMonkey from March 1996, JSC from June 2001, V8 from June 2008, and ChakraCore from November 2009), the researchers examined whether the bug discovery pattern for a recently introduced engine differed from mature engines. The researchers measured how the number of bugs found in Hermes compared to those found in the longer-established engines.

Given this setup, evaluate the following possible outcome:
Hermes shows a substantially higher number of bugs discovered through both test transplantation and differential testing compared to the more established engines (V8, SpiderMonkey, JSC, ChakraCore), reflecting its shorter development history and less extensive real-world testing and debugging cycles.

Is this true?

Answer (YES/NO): NO